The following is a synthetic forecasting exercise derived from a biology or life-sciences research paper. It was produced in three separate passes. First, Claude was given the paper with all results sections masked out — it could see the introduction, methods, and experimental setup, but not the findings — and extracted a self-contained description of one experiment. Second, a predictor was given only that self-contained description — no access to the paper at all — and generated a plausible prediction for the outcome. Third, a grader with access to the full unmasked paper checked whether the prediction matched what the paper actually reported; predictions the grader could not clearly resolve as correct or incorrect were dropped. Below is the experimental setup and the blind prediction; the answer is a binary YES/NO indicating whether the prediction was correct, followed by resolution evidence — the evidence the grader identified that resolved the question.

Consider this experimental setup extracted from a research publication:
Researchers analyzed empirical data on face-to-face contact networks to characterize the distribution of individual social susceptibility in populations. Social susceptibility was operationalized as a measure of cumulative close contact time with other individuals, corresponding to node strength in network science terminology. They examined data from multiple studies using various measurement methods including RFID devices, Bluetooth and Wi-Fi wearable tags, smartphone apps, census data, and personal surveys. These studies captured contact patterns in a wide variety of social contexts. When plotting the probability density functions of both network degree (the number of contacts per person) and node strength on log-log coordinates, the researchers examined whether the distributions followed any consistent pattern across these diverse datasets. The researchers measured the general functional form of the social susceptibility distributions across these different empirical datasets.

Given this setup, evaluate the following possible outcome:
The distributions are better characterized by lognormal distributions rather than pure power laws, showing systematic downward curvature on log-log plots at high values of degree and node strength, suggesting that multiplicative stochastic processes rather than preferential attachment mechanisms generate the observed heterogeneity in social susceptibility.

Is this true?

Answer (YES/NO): NO